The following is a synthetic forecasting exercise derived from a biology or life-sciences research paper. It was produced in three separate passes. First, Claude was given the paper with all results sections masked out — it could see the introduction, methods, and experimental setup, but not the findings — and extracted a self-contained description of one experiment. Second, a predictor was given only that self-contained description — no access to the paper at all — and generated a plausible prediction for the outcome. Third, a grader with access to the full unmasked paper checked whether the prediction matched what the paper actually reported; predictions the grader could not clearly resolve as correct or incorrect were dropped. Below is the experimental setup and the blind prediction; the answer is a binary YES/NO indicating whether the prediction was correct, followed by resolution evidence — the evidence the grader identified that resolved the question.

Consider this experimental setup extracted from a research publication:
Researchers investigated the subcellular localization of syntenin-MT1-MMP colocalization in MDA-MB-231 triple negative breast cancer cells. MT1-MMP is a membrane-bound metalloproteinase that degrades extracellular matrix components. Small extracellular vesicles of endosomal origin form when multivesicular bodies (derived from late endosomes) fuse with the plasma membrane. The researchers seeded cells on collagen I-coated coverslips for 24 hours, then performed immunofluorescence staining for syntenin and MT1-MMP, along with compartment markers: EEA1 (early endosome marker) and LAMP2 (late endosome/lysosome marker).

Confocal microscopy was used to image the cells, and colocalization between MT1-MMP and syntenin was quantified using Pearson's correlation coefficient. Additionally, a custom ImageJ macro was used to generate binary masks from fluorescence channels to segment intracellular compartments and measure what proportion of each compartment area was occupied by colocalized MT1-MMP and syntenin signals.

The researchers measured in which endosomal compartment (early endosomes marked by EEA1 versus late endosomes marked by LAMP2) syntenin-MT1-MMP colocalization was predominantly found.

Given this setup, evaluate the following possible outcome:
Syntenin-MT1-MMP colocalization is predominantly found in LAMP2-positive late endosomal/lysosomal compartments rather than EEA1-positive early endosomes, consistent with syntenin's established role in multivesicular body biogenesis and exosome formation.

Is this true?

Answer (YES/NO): NO